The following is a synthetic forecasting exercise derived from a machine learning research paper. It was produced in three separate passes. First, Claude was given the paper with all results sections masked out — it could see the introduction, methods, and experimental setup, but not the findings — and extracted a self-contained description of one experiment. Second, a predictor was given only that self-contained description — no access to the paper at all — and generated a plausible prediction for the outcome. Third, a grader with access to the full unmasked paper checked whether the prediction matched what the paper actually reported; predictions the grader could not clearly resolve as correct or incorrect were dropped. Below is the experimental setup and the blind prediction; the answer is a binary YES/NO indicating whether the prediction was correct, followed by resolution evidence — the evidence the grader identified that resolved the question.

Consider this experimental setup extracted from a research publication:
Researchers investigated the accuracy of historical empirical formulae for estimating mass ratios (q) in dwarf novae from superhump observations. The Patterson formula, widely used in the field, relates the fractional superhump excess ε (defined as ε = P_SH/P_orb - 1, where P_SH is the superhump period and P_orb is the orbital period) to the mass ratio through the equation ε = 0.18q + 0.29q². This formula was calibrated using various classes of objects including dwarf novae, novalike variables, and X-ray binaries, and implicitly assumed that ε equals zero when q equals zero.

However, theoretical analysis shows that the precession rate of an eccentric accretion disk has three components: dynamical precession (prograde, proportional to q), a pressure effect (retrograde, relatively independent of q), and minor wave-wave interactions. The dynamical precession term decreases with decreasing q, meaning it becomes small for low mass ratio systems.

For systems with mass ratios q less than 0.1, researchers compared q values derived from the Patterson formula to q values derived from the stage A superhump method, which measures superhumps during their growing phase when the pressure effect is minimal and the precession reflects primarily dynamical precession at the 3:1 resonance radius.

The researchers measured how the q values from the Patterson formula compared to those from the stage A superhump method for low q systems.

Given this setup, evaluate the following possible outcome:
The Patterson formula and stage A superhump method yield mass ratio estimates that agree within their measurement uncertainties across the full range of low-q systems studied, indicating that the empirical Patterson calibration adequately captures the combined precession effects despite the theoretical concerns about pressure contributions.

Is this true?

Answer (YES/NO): NO